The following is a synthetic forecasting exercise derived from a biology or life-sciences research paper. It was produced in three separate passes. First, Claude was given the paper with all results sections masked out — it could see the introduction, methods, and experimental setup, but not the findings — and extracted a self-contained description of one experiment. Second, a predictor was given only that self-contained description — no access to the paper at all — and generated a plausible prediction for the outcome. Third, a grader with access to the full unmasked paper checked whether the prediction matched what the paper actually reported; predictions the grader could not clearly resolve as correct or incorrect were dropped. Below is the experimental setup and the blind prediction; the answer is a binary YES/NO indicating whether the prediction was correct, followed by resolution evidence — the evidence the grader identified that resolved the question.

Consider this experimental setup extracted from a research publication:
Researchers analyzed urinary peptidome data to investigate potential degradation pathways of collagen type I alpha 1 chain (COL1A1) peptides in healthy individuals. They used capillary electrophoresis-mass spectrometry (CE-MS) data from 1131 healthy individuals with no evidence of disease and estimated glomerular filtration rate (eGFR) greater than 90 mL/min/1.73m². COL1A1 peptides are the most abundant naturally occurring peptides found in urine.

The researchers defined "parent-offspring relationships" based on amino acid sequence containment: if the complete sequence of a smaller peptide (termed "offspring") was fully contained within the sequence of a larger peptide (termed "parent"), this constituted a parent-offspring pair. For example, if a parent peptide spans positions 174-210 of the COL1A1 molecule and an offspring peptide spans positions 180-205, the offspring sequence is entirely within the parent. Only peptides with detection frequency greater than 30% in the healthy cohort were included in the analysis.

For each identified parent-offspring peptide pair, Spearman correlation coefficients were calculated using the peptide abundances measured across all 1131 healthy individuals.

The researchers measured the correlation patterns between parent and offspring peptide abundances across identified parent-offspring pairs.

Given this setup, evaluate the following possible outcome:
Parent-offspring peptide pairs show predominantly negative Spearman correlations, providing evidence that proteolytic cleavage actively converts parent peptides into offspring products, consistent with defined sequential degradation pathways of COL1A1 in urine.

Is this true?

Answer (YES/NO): NO